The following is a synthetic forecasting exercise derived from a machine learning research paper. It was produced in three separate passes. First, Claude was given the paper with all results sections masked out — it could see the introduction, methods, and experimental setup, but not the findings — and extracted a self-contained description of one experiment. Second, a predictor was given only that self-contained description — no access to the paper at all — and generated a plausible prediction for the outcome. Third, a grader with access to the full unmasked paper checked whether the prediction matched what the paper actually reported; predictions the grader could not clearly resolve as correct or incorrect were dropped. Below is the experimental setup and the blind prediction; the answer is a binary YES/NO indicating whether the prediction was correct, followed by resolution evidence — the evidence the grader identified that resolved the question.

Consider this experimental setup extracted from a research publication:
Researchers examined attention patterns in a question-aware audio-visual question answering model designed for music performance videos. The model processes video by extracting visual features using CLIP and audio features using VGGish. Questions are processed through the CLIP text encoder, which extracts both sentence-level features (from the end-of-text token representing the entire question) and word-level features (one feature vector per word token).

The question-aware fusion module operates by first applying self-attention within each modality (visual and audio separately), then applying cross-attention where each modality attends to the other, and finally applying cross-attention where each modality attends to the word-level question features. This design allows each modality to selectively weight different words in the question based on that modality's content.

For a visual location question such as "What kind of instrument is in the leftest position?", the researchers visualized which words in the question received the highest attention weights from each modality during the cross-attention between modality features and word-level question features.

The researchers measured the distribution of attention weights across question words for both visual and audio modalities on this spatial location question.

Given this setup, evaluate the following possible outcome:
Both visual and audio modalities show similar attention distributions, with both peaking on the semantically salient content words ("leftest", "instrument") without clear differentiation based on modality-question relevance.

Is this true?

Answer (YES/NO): NO